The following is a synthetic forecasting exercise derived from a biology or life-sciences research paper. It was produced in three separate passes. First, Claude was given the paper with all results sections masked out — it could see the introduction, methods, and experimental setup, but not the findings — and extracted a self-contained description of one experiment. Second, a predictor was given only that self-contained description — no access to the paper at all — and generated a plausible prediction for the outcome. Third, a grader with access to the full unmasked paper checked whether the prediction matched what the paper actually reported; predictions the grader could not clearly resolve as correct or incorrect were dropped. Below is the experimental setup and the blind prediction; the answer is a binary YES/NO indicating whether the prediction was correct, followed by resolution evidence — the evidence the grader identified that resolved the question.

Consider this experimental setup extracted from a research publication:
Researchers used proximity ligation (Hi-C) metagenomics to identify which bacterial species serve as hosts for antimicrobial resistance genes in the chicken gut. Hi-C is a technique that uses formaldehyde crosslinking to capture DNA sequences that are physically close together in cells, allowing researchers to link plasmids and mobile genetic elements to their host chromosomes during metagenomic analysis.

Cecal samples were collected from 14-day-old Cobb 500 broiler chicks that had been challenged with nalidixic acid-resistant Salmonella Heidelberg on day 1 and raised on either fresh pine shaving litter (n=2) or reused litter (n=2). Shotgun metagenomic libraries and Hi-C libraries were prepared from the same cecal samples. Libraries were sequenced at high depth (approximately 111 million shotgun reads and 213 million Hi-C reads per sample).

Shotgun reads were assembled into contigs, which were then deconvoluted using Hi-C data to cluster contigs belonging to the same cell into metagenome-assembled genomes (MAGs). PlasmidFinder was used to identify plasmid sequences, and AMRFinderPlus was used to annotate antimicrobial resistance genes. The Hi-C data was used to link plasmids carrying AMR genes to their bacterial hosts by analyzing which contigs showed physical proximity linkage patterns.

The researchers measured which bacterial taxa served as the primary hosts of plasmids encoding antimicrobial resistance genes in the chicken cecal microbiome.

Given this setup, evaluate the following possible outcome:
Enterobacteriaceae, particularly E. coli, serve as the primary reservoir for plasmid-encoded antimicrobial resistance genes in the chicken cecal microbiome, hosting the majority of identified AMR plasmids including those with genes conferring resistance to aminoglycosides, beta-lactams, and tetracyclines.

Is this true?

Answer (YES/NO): YES